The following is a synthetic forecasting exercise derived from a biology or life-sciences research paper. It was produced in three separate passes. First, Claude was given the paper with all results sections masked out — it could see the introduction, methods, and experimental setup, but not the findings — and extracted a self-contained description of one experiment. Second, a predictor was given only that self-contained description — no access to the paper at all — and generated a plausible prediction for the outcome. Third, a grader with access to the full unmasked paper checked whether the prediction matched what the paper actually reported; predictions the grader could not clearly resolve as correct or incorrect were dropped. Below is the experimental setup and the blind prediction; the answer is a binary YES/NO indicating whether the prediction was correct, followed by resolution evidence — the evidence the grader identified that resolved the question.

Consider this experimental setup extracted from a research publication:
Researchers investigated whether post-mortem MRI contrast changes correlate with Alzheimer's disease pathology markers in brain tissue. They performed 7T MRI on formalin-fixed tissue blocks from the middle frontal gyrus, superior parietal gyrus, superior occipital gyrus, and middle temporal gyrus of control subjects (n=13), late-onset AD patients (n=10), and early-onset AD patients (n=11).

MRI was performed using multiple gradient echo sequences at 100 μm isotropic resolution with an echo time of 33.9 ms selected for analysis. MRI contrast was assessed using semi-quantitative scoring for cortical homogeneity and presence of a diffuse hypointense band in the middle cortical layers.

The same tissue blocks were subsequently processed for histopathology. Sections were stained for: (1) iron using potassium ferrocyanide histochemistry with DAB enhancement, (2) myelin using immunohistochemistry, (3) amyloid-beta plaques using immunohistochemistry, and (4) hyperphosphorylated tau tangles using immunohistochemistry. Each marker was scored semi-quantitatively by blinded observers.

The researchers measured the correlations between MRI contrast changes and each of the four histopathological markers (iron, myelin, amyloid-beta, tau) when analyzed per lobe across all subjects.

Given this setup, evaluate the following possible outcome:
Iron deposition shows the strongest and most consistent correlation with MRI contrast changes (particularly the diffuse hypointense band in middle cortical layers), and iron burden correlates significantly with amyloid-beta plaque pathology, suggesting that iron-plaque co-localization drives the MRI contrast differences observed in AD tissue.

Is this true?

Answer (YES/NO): NO